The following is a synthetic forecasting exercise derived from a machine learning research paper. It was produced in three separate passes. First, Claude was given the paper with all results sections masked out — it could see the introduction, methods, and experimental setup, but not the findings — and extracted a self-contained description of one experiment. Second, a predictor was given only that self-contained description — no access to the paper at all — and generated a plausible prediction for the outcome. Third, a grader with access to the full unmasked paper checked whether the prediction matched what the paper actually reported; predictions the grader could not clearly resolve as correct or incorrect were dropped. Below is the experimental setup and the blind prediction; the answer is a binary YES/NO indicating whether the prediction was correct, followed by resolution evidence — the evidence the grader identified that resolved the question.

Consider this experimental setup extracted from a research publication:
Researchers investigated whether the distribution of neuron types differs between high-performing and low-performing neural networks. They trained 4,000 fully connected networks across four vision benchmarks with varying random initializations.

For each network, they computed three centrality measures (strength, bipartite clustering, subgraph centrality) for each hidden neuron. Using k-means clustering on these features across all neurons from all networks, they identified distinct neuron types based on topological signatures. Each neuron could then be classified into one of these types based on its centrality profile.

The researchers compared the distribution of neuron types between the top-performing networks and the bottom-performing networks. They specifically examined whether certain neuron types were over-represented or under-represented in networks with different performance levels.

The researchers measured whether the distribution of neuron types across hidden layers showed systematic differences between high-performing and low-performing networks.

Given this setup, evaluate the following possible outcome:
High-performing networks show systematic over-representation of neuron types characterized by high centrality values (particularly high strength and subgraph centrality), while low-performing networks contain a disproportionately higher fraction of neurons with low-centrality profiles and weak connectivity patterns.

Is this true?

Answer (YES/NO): NO